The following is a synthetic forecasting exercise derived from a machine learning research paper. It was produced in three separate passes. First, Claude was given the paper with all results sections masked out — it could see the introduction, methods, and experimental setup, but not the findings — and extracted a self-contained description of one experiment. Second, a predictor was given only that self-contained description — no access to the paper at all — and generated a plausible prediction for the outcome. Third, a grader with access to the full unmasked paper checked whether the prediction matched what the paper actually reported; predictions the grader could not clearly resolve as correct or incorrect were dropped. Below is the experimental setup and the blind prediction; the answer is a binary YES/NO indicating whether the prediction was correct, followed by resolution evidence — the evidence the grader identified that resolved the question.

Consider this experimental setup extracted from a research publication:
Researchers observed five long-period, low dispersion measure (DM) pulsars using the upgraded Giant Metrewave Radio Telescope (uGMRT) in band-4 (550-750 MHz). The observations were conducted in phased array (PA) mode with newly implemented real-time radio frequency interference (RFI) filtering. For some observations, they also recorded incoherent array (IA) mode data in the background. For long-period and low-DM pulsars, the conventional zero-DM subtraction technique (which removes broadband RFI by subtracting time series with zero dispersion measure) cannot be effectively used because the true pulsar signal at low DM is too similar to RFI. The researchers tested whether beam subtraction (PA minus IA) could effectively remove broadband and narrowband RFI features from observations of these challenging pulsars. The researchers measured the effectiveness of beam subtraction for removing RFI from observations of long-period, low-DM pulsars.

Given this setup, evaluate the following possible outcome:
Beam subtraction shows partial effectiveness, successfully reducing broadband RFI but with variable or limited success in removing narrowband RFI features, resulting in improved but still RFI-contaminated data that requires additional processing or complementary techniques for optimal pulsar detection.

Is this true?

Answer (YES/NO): NO